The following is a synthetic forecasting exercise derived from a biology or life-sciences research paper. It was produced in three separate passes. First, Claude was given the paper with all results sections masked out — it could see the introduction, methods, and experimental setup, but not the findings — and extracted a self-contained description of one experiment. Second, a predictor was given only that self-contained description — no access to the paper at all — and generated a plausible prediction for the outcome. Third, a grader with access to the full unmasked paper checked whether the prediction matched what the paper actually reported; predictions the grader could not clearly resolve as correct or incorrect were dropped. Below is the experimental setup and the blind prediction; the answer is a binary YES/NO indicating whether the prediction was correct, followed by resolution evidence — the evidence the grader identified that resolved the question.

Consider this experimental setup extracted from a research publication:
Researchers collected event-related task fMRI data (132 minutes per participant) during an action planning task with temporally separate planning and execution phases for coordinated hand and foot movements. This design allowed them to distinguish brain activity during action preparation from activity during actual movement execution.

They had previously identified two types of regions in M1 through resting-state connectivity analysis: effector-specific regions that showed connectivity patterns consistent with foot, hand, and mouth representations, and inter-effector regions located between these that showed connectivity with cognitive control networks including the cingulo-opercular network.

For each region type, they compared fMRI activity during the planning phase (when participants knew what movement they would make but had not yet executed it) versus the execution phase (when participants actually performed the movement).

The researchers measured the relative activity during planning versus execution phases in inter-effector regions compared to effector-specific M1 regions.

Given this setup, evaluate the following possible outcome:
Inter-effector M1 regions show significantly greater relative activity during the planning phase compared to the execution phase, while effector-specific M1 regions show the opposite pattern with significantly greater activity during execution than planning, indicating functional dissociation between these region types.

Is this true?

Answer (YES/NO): NO